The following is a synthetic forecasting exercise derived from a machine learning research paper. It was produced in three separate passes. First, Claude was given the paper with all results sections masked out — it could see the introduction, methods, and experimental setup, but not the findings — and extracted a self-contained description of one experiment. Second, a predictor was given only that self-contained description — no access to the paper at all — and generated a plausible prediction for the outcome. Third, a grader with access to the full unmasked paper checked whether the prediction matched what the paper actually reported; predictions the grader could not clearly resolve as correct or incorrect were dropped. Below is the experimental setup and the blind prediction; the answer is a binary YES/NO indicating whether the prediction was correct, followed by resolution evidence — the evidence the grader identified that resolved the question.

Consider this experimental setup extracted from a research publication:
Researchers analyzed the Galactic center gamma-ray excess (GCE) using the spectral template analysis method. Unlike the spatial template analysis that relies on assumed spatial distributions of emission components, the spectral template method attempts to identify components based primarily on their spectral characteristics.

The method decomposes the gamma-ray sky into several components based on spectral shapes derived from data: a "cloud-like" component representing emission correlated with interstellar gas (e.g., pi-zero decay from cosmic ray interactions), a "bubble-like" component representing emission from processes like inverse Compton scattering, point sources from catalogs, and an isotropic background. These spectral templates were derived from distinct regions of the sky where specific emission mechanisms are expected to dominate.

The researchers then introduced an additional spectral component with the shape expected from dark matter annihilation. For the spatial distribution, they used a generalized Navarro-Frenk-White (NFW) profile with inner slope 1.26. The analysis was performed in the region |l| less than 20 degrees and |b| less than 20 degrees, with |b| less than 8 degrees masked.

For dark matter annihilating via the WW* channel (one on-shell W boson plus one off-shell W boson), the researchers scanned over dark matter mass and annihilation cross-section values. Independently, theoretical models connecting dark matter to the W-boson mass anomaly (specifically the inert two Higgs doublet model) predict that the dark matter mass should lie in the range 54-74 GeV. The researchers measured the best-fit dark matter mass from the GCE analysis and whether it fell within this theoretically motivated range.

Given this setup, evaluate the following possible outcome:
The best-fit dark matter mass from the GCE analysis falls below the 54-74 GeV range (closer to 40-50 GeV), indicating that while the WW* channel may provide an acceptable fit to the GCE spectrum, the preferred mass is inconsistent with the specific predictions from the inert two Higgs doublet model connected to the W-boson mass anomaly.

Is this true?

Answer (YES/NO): NO